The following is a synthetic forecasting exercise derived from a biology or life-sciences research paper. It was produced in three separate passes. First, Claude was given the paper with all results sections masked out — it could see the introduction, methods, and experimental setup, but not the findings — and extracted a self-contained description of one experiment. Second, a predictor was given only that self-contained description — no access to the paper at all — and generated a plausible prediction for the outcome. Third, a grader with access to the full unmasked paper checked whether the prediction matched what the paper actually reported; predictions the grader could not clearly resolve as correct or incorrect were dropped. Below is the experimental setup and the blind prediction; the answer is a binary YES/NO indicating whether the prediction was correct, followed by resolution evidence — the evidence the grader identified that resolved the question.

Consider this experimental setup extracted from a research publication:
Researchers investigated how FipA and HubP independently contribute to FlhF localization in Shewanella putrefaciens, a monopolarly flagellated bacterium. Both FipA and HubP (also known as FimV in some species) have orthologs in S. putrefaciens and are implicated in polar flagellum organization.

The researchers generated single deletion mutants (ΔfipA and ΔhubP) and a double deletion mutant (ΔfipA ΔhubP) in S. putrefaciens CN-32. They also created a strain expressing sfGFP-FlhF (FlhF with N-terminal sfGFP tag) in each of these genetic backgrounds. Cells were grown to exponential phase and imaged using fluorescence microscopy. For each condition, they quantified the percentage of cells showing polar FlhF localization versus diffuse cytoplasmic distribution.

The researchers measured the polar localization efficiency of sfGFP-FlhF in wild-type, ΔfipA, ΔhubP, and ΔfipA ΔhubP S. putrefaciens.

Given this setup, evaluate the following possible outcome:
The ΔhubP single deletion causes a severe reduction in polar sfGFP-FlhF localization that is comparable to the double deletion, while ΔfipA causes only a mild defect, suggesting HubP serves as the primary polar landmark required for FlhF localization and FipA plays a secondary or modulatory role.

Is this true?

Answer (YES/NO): NO